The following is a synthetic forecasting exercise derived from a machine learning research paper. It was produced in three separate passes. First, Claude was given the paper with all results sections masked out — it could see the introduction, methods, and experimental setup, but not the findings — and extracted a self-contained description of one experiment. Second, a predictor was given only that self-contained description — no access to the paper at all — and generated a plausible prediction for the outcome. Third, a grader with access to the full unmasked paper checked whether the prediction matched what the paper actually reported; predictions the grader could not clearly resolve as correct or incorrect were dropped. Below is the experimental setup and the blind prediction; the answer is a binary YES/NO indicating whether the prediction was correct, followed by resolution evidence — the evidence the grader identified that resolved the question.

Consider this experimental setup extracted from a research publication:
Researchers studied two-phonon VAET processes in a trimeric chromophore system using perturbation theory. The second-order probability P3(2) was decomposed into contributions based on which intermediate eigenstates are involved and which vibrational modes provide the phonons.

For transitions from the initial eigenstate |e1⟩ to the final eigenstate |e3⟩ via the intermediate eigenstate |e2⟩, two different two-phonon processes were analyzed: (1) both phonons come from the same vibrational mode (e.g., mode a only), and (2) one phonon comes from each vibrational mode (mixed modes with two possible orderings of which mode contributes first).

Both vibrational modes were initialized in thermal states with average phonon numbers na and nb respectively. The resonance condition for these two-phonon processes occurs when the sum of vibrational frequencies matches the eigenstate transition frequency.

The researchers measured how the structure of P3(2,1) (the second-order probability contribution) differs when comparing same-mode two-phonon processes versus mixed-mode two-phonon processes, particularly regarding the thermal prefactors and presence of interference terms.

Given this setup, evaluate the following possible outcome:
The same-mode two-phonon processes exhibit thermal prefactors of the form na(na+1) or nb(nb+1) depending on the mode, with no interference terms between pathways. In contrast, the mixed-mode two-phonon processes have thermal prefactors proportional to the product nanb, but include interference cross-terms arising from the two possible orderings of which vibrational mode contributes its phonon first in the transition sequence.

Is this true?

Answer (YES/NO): NO